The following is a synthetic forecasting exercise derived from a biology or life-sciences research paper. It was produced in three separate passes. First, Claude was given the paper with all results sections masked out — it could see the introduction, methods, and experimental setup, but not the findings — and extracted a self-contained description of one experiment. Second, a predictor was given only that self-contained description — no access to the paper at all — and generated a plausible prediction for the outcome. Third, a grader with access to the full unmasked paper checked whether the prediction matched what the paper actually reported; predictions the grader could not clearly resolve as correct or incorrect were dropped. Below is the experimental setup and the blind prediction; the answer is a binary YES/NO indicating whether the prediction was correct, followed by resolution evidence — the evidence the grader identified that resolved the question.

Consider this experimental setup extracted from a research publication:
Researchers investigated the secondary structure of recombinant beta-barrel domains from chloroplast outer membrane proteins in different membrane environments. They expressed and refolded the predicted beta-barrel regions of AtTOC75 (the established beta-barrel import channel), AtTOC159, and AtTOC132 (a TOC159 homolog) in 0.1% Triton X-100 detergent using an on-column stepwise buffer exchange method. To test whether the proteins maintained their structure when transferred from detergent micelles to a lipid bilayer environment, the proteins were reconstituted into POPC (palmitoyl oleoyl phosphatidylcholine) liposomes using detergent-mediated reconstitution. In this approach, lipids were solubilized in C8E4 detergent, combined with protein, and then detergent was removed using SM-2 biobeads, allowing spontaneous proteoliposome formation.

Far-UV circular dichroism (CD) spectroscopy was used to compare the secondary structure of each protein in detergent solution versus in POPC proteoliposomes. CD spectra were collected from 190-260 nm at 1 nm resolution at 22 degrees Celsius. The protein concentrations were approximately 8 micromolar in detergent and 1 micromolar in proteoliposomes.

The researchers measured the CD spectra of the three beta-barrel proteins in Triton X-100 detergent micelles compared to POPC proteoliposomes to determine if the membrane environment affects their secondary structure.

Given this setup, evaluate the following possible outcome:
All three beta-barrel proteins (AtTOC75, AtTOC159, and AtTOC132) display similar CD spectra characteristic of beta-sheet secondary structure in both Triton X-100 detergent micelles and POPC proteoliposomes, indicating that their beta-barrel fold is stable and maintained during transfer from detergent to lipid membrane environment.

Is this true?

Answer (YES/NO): YES